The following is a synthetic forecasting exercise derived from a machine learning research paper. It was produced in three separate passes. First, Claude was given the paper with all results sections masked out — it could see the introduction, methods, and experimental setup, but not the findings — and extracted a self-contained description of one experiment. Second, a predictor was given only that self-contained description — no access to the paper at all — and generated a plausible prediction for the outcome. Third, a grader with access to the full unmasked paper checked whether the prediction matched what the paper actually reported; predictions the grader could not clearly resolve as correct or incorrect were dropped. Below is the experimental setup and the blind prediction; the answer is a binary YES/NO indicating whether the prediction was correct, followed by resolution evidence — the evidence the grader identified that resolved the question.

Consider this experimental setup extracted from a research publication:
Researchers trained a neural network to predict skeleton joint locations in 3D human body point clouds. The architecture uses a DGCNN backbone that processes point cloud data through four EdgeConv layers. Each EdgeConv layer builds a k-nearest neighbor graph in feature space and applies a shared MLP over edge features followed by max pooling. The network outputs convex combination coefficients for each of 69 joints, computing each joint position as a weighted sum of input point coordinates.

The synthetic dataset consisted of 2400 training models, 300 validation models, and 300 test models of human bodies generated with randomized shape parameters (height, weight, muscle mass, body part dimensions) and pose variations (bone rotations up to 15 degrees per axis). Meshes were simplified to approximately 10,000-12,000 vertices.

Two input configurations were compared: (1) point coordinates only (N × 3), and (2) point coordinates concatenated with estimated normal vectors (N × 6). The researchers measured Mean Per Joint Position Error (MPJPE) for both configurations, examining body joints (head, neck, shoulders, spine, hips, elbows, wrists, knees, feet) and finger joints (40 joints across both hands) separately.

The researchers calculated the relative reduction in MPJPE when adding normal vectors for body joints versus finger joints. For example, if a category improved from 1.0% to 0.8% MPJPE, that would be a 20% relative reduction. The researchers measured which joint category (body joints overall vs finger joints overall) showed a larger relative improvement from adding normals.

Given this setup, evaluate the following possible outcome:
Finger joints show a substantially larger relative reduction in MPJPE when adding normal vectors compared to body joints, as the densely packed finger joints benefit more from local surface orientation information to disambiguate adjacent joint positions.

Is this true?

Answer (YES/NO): YES